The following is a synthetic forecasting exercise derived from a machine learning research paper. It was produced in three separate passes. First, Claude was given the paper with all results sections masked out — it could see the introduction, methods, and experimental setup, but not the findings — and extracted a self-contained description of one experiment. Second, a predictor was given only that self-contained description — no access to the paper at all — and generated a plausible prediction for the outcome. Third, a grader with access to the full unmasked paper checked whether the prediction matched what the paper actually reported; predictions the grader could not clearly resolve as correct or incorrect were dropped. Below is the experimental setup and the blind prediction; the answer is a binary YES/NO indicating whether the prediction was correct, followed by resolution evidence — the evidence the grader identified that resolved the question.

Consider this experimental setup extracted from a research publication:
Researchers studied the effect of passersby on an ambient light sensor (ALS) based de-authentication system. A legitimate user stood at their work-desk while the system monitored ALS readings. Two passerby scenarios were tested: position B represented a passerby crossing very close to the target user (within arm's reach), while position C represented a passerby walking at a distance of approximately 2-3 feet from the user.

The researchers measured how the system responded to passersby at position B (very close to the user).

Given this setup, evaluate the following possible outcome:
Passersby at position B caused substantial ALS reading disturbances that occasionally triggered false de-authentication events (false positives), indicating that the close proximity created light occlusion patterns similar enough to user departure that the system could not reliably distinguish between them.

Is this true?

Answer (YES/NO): NO